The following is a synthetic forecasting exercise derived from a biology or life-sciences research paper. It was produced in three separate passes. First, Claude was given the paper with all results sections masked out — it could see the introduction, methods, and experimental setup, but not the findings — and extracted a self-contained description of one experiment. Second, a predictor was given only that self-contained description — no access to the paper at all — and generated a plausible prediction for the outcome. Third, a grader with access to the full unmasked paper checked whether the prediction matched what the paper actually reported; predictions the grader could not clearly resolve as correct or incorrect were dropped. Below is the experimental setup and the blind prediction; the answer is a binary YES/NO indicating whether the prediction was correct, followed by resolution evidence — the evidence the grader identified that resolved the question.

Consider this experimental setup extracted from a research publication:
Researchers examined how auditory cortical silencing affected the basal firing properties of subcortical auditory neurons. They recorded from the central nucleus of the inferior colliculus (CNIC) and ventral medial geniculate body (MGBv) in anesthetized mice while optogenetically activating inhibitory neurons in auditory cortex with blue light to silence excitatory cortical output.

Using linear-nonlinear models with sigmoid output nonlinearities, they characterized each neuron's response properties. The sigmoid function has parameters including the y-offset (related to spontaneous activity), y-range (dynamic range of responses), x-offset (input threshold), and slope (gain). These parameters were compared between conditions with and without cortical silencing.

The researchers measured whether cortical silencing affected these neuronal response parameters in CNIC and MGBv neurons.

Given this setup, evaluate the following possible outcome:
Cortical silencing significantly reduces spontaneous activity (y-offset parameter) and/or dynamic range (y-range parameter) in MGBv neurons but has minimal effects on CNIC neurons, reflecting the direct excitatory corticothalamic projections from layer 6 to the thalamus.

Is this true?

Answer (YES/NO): NO